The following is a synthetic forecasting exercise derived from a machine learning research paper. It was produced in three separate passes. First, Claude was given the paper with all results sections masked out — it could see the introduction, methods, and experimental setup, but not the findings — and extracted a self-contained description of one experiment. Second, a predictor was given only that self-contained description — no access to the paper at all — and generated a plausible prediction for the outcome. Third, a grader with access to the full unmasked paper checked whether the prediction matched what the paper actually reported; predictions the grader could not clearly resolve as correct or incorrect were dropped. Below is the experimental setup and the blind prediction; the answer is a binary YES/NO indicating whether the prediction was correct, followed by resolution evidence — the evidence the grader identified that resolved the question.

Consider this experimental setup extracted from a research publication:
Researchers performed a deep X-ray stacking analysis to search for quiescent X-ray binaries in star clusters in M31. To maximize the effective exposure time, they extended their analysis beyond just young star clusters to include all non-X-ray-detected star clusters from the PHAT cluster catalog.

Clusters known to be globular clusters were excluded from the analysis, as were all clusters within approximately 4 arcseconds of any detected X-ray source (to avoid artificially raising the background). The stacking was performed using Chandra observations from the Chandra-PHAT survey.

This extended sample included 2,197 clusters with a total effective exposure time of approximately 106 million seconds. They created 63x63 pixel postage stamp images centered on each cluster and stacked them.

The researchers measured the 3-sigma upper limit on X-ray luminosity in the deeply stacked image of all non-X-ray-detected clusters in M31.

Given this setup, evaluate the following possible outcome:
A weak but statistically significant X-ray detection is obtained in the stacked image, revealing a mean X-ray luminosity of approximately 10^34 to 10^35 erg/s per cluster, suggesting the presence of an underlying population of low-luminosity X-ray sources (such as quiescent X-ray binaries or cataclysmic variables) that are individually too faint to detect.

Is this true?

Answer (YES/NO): NO